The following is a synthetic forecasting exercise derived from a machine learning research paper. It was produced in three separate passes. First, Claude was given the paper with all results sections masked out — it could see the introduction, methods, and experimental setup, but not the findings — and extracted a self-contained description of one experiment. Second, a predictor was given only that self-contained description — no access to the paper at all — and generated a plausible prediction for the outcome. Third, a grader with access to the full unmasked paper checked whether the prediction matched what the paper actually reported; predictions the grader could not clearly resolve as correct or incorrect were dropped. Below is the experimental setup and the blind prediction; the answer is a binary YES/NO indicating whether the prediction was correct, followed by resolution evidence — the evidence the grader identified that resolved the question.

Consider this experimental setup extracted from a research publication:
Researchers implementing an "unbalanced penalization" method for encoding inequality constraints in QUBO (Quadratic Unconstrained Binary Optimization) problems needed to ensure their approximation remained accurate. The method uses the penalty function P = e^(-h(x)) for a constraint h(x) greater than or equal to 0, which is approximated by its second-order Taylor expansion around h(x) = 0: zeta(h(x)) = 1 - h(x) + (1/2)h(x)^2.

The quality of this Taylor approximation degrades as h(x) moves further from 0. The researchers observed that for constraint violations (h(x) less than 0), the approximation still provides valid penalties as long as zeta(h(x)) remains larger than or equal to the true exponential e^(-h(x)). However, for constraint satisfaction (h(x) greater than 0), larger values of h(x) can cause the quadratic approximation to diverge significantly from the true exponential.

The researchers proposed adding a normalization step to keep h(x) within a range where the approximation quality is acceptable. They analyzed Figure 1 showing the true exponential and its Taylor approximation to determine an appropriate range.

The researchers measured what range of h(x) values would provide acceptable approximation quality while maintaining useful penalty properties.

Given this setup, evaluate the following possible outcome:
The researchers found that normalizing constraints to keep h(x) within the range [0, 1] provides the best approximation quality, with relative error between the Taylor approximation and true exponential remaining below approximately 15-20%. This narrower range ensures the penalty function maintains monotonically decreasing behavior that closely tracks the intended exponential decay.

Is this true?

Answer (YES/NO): NO